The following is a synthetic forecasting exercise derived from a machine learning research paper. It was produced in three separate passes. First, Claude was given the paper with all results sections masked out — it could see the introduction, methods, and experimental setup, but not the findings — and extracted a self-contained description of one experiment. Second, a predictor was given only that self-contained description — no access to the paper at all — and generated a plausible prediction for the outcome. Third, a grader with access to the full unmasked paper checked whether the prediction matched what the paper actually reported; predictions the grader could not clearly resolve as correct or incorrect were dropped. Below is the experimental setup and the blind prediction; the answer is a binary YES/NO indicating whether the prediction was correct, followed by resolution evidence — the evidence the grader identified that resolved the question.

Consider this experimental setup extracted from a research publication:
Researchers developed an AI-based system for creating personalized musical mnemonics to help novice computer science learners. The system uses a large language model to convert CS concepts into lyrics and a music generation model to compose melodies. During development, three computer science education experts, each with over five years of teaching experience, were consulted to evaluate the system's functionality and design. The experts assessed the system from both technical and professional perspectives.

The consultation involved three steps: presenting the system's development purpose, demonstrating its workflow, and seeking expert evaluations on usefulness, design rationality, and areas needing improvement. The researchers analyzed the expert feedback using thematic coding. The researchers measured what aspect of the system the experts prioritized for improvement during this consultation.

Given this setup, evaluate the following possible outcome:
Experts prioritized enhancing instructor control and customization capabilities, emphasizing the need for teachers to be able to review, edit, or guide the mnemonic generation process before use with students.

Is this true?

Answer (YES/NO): NO